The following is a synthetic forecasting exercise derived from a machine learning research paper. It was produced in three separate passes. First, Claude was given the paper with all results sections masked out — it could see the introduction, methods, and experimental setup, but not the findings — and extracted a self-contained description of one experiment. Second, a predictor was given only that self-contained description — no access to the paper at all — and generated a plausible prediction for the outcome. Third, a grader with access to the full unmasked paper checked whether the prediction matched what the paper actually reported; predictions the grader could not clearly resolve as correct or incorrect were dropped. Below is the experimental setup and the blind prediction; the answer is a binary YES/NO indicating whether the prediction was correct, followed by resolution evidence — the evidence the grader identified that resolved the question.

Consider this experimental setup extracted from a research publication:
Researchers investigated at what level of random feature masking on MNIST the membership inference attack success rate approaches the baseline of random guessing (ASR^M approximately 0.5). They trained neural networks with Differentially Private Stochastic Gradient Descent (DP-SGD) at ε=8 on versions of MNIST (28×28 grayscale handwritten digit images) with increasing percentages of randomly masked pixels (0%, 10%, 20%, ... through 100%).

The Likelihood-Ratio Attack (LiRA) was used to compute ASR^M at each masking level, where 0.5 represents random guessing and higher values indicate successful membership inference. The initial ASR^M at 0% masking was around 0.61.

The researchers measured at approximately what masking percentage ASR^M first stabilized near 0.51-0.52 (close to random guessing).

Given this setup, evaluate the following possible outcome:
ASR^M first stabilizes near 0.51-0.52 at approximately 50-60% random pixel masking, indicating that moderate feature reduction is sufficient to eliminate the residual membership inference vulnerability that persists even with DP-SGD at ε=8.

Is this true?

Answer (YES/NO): YES